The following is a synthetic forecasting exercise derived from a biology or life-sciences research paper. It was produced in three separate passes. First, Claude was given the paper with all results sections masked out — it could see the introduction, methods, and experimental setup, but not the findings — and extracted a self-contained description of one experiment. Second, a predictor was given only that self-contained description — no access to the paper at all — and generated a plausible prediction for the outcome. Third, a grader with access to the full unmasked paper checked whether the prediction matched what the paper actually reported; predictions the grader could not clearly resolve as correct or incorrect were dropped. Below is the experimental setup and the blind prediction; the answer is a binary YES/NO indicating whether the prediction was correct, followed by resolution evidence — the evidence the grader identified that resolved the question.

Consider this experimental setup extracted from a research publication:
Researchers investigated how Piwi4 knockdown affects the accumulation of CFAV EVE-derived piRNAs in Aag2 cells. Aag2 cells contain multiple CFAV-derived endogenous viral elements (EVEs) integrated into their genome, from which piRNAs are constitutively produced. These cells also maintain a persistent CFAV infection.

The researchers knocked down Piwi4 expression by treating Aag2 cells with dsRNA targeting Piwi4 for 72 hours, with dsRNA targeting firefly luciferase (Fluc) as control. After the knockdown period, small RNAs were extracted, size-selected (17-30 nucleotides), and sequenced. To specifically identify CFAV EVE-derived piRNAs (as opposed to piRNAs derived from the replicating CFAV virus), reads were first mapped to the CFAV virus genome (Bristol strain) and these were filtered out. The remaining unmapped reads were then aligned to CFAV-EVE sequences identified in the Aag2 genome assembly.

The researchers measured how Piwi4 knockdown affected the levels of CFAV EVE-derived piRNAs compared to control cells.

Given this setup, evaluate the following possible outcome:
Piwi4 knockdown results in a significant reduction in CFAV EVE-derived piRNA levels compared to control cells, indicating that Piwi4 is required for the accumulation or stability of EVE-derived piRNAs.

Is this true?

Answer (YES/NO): YES